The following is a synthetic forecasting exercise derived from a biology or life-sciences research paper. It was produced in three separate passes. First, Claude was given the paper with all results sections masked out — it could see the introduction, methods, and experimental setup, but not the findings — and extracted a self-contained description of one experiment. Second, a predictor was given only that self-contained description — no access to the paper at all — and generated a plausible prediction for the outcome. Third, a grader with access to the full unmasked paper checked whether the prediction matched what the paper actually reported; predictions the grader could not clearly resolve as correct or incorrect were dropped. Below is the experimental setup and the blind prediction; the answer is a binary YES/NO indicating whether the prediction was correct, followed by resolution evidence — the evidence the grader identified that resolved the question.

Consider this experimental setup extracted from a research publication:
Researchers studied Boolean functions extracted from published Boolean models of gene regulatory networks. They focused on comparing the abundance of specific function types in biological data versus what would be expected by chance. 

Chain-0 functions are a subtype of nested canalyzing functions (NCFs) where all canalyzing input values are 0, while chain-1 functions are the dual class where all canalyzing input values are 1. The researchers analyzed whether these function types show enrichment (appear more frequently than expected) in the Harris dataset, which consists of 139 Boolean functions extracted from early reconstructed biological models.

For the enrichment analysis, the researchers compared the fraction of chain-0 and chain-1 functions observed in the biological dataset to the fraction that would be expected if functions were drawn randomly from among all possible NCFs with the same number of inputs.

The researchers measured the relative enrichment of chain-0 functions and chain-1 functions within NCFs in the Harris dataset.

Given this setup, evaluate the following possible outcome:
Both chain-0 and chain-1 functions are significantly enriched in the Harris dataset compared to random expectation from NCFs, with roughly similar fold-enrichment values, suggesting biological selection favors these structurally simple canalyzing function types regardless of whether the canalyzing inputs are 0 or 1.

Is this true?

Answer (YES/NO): NO